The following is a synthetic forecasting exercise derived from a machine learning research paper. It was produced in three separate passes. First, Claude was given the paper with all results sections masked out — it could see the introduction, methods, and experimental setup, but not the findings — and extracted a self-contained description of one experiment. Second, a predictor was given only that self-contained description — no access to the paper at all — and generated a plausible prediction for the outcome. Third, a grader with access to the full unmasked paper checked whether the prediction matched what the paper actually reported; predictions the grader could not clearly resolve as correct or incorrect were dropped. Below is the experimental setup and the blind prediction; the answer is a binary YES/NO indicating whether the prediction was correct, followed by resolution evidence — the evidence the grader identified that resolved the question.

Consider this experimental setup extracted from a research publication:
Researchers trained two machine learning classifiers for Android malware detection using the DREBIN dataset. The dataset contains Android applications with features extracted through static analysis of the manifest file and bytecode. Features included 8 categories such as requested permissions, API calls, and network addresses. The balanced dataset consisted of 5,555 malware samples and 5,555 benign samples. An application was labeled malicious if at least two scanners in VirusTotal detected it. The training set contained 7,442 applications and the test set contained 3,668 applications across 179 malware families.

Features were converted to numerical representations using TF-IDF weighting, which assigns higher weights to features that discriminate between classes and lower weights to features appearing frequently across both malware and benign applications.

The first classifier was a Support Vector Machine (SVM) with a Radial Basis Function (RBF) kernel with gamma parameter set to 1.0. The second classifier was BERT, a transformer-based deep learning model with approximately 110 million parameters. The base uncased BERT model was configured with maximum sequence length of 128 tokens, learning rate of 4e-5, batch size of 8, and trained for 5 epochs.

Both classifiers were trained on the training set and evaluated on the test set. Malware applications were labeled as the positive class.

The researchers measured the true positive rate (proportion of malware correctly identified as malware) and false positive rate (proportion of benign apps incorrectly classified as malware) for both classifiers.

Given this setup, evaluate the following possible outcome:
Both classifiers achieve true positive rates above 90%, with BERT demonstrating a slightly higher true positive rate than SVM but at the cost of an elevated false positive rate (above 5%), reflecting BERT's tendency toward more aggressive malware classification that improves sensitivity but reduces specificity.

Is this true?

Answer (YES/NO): NO